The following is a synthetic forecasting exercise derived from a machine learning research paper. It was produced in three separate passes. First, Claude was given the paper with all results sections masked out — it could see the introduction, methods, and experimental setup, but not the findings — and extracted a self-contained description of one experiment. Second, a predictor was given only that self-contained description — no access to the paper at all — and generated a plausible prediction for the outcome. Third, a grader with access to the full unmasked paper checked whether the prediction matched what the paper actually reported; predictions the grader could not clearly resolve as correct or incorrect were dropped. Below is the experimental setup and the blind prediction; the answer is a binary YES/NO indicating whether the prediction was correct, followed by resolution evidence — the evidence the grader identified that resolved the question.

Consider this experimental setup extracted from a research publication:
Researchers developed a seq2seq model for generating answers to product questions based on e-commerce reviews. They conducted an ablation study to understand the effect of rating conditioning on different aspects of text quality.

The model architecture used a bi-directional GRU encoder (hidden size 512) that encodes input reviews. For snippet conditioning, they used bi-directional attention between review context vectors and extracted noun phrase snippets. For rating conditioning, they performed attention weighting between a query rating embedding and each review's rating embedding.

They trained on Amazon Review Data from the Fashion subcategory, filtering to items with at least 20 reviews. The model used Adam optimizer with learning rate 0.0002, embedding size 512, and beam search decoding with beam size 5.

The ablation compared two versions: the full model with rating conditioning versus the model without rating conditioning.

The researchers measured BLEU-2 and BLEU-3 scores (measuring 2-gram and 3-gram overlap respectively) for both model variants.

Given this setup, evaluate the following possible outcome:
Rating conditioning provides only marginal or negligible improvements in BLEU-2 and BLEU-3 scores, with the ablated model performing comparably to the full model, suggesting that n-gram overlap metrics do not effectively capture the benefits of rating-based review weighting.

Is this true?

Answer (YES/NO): NO